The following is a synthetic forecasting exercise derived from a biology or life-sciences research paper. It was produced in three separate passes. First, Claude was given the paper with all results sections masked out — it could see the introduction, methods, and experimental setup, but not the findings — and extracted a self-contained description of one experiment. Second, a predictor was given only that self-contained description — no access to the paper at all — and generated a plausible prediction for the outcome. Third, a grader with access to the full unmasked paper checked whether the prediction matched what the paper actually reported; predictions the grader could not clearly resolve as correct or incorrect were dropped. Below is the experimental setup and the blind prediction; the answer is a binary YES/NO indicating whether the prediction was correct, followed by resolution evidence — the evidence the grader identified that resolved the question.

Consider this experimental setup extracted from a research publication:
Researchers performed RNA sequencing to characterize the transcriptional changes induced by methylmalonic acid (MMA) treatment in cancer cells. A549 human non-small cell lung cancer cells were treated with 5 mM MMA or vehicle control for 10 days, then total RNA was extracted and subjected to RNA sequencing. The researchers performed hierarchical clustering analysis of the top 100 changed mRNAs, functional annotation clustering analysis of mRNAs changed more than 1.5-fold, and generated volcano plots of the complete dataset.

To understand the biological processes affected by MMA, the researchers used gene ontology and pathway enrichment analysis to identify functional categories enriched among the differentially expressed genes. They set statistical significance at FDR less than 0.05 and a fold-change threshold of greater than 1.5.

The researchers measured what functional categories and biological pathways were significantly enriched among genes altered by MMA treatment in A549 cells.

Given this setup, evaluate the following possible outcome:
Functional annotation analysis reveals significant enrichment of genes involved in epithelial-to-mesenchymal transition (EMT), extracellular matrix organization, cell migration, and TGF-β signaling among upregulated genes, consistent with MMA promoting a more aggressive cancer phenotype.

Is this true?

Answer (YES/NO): NO